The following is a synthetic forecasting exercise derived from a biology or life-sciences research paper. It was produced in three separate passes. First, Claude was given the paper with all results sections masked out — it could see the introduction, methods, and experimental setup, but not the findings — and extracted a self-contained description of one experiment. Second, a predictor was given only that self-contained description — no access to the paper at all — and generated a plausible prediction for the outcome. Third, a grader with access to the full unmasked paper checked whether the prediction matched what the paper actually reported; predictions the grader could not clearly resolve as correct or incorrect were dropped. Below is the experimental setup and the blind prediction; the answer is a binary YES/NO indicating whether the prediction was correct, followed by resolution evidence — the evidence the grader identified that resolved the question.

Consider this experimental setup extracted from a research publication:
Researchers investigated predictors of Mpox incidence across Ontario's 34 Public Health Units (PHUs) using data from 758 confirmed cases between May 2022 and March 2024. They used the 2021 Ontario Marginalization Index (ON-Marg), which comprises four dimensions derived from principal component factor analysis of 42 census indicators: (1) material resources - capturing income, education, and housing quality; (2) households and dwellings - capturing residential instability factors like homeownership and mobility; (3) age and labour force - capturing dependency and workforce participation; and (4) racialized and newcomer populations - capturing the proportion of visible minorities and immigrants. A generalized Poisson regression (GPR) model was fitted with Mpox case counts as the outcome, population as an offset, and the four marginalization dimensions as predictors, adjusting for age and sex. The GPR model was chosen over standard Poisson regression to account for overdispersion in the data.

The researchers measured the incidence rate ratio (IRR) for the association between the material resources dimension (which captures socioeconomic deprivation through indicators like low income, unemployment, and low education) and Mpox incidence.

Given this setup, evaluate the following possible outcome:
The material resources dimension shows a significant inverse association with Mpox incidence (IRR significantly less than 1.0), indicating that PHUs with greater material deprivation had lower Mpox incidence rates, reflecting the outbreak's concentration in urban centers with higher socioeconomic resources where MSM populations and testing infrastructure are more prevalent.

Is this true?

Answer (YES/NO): NO